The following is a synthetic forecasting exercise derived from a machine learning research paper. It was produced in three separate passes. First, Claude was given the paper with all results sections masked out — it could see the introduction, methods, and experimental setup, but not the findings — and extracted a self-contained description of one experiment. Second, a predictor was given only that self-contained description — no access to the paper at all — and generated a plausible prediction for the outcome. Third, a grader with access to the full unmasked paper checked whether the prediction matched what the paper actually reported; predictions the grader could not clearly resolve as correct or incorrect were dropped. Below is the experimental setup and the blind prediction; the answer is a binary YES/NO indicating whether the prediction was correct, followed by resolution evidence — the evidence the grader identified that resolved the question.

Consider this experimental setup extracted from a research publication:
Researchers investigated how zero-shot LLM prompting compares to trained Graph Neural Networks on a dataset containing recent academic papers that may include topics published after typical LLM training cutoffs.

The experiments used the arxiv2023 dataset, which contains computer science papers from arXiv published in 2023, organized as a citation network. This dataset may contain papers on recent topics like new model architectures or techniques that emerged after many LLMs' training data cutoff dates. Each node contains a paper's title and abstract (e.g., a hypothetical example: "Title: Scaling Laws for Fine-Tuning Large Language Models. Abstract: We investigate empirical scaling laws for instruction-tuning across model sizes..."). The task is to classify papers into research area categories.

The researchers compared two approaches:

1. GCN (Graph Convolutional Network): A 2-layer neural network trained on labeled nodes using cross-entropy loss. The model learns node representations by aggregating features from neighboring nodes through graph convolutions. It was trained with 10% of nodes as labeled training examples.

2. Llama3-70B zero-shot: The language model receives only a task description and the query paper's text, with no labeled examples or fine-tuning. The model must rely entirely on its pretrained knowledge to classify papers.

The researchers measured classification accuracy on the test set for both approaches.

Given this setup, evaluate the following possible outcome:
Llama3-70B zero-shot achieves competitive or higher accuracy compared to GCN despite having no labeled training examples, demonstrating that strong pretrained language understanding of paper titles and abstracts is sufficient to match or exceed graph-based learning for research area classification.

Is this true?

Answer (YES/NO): YES